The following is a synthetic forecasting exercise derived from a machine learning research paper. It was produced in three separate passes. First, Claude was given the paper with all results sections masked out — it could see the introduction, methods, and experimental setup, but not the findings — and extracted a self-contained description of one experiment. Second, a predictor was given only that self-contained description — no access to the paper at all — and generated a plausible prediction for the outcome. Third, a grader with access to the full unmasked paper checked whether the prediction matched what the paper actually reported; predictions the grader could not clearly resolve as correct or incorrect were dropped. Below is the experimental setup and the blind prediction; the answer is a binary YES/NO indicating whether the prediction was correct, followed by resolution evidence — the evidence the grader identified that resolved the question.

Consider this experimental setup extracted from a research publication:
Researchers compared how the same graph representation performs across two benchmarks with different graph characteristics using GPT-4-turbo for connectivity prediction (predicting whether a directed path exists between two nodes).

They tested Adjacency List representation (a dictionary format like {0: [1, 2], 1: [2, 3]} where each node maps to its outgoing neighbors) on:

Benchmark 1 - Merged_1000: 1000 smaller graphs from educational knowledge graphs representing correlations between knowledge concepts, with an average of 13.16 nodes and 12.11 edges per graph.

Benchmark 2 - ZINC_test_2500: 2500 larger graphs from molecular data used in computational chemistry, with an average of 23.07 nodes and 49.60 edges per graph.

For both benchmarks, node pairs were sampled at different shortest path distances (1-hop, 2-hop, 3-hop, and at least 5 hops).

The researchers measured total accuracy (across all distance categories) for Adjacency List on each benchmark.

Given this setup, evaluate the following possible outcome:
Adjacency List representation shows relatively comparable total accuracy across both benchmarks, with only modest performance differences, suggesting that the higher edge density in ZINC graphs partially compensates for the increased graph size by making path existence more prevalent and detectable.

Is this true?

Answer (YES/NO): NO